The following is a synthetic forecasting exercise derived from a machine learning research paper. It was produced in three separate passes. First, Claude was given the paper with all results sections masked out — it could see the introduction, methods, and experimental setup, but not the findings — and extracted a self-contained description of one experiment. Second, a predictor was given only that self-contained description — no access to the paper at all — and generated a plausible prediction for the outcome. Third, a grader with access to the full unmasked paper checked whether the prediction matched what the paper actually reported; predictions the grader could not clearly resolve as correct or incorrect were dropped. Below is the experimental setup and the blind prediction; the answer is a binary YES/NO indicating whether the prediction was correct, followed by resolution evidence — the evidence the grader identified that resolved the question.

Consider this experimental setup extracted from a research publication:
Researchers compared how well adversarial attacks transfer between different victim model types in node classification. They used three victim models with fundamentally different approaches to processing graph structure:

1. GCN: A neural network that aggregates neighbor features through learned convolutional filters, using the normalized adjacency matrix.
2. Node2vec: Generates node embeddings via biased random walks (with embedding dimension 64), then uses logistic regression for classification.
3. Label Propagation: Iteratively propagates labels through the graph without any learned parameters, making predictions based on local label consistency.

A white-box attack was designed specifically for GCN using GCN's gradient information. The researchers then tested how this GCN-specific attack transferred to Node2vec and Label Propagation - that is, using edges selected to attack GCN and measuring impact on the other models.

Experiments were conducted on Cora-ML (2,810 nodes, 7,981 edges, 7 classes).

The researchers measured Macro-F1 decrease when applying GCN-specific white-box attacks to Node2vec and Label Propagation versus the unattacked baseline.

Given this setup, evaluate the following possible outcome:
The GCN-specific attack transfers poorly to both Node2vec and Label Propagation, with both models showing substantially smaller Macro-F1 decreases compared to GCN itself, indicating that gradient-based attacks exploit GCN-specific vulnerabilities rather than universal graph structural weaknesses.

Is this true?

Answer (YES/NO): YES